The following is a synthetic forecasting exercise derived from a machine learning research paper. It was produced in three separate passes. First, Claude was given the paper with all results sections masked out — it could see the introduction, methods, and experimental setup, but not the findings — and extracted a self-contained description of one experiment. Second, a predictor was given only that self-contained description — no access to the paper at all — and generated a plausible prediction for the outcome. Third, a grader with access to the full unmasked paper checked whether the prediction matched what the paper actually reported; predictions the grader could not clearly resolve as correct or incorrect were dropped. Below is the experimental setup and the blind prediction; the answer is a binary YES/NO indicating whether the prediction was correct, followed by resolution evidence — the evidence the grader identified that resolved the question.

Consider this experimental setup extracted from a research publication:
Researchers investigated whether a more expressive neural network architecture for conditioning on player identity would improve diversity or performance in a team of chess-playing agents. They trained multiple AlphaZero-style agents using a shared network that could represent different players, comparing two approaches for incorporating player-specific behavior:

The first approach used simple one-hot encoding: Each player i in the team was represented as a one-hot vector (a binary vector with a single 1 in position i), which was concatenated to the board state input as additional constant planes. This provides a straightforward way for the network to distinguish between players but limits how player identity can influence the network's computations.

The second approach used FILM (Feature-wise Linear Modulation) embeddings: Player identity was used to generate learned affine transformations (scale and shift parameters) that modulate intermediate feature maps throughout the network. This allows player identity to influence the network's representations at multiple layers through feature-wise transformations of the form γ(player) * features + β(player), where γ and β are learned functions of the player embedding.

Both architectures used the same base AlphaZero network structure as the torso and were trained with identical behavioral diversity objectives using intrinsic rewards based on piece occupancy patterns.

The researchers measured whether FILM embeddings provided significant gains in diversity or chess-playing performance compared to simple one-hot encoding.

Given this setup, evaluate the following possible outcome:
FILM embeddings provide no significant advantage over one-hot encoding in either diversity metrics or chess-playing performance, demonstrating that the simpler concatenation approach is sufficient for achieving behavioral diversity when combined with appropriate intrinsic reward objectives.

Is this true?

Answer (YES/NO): YES